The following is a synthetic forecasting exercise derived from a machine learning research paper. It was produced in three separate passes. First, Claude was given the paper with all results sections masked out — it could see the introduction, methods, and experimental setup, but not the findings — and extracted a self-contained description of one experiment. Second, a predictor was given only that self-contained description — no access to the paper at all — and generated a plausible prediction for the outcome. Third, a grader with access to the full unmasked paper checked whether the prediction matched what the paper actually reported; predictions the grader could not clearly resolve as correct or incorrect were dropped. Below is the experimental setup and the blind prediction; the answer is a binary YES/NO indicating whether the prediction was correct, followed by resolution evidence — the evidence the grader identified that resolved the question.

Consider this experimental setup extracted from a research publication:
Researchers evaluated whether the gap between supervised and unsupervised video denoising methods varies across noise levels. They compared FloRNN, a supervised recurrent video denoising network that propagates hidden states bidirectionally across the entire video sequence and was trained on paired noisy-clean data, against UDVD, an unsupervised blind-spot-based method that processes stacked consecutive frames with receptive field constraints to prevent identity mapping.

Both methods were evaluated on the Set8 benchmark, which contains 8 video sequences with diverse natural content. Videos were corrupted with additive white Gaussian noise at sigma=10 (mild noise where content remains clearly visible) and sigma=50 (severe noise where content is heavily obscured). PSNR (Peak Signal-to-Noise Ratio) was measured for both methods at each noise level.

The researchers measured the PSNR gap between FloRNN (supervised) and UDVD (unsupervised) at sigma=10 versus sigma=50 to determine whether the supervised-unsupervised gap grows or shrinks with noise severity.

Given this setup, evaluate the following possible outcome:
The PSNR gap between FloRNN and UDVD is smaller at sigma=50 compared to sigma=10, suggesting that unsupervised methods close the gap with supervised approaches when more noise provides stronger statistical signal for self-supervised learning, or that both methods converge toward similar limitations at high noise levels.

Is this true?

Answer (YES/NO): YES